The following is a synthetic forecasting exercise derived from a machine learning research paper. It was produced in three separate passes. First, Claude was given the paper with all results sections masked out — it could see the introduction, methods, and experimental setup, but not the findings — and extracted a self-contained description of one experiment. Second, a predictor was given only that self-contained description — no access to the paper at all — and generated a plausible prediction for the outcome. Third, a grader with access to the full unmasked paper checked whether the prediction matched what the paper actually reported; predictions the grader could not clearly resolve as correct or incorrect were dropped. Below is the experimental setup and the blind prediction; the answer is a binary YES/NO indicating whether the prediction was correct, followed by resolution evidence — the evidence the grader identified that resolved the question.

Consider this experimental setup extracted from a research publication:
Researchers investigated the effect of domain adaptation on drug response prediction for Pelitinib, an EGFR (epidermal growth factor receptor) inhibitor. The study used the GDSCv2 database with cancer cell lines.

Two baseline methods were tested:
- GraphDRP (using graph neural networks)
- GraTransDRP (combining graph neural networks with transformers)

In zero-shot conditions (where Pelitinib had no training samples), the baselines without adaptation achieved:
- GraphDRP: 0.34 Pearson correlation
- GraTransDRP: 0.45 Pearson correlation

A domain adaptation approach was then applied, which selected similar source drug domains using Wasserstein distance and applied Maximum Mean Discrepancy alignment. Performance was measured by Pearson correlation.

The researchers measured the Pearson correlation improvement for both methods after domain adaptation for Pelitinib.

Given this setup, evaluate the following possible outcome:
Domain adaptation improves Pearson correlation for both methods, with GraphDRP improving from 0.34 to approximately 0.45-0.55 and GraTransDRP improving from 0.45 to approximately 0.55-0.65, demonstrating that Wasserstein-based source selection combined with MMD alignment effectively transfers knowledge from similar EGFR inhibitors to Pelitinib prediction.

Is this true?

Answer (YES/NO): NO